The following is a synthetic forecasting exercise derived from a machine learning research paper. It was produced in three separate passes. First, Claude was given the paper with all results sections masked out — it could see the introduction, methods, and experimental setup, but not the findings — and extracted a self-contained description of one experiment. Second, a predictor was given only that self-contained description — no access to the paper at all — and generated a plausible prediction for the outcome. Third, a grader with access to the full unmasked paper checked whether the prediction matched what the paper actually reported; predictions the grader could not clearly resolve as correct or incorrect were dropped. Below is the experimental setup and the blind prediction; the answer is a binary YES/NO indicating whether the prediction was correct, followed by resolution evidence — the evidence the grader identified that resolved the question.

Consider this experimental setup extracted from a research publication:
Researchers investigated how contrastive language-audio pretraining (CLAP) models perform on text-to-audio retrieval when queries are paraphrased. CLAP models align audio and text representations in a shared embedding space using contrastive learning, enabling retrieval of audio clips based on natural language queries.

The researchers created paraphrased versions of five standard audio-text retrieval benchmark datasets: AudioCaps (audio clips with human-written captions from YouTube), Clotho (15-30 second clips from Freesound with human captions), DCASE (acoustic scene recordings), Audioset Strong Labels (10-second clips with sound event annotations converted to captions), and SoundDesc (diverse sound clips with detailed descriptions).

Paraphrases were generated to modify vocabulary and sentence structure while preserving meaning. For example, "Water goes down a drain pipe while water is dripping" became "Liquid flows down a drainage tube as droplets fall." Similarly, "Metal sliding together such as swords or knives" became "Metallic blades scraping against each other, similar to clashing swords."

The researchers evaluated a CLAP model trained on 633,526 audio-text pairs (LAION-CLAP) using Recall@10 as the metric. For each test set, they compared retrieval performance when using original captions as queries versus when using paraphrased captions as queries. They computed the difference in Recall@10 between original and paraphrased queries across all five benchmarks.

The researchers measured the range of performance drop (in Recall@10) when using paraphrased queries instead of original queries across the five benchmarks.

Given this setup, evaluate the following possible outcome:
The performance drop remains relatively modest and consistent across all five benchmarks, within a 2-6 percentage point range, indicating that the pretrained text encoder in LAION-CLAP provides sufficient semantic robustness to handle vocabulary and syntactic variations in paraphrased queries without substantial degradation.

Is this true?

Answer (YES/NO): NO